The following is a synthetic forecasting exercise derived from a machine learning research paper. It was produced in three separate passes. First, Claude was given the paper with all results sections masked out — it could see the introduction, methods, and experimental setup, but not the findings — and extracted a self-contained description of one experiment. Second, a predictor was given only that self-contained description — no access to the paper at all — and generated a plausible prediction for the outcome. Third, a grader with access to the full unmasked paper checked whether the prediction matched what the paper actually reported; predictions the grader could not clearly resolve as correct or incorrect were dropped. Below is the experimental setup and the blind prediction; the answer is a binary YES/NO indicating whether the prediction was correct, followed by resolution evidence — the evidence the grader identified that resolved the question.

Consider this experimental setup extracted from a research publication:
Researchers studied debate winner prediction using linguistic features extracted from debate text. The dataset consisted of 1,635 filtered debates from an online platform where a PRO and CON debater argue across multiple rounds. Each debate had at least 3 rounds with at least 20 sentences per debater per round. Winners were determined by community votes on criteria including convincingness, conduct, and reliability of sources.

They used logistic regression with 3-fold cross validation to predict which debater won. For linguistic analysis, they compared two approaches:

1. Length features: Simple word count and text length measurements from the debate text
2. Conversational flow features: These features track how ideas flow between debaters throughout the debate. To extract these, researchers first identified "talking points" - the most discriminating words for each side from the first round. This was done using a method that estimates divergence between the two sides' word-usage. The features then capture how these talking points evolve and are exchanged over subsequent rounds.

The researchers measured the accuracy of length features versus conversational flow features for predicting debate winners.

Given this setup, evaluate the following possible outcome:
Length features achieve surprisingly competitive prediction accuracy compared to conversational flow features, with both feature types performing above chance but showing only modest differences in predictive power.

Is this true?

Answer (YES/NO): YES